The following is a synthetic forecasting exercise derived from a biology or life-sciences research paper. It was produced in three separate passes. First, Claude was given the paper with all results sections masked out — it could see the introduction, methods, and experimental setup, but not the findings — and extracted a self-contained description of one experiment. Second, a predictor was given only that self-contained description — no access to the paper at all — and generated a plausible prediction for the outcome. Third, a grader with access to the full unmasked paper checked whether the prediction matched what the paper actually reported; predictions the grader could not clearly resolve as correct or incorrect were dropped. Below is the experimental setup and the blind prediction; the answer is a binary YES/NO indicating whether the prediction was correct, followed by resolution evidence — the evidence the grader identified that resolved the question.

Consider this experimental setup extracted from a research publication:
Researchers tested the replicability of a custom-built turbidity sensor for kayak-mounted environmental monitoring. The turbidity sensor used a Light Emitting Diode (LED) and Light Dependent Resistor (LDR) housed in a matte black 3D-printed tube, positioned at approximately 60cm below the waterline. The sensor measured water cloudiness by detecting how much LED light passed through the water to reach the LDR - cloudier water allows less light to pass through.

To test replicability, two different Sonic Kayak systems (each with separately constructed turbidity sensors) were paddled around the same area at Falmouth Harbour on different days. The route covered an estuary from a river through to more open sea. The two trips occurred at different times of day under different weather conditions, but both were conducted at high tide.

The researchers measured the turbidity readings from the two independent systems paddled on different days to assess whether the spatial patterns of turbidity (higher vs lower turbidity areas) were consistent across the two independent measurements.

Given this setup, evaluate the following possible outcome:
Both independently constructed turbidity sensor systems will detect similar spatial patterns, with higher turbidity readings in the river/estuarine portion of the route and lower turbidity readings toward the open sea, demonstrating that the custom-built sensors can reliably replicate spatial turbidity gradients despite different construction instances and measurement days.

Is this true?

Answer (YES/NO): NO